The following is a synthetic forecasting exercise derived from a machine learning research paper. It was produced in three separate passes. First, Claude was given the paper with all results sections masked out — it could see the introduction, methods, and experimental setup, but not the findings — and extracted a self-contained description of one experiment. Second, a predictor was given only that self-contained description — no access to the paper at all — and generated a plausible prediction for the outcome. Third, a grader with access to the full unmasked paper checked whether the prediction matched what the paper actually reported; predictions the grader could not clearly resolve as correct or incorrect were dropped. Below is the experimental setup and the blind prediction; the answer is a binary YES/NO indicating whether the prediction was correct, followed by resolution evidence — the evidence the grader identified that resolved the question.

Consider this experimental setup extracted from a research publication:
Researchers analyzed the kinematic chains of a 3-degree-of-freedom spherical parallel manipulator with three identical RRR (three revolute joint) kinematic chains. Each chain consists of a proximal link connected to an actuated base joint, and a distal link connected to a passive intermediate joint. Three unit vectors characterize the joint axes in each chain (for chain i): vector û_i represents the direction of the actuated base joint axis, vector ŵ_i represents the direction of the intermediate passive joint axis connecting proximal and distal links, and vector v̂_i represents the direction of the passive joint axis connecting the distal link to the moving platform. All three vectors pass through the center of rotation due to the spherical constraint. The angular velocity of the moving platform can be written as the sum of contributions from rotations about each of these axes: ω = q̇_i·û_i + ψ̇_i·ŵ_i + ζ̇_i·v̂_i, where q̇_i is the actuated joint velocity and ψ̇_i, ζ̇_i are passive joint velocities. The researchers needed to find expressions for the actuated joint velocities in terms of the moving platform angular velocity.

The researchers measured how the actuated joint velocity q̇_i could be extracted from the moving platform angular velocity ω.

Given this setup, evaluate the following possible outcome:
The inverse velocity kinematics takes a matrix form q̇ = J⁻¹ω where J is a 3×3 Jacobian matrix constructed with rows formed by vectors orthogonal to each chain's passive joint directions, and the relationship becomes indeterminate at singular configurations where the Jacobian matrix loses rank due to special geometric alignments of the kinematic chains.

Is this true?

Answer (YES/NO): YES